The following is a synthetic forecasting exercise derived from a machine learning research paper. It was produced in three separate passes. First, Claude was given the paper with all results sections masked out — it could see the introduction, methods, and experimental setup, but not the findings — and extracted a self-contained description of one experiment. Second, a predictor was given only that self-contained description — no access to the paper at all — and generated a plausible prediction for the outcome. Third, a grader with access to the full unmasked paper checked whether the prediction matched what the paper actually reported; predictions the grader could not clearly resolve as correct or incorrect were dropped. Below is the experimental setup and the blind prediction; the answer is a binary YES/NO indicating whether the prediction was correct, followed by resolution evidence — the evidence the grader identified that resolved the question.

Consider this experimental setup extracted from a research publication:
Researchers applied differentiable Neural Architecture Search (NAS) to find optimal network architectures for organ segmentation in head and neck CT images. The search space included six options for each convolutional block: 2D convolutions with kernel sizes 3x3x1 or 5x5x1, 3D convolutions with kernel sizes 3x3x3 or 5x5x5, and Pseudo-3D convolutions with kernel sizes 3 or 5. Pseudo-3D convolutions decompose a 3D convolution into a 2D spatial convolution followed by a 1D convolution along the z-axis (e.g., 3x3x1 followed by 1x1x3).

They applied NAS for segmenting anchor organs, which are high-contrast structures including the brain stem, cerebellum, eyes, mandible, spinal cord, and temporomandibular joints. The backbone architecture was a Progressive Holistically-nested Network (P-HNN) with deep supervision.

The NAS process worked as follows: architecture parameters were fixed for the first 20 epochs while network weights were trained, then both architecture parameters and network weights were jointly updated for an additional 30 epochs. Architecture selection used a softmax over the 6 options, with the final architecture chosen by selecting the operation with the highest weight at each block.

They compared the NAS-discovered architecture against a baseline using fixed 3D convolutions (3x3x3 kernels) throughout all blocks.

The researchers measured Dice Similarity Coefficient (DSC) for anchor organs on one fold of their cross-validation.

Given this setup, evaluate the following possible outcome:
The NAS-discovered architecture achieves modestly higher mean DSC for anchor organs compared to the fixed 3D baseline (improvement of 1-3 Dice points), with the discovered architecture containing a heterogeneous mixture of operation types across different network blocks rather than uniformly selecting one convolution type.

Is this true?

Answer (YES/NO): YES